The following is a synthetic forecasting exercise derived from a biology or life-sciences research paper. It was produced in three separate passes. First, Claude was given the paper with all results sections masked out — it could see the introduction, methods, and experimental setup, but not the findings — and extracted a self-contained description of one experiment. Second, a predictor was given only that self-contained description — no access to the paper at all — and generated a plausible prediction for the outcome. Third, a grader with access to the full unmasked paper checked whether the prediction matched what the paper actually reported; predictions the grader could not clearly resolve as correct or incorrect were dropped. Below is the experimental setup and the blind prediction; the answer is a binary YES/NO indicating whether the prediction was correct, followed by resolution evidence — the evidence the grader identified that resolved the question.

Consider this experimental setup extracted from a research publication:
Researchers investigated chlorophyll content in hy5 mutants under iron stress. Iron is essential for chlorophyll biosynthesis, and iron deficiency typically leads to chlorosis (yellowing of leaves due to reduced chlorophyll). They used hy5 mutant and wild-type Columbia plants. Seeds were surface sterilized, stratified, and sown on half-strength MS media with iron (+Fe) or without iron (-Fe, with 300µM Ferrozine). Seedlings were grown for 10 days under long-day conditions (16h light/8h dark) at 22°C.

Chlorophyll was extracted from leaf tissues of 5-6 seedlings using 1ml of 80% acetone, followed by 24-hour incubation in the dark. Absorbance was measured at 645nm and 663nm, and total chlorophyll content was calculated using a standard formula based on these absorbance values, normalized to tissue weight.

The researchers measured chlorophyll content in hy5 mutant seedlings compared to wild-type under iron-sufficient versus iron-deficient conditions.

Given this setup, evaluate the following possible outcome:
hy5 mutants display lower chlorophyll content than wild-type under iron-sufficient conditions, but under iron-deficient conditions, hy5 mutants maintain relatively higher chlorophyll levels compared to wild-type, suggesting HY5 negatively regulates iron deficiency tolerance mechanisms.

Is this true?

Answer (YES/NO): NO